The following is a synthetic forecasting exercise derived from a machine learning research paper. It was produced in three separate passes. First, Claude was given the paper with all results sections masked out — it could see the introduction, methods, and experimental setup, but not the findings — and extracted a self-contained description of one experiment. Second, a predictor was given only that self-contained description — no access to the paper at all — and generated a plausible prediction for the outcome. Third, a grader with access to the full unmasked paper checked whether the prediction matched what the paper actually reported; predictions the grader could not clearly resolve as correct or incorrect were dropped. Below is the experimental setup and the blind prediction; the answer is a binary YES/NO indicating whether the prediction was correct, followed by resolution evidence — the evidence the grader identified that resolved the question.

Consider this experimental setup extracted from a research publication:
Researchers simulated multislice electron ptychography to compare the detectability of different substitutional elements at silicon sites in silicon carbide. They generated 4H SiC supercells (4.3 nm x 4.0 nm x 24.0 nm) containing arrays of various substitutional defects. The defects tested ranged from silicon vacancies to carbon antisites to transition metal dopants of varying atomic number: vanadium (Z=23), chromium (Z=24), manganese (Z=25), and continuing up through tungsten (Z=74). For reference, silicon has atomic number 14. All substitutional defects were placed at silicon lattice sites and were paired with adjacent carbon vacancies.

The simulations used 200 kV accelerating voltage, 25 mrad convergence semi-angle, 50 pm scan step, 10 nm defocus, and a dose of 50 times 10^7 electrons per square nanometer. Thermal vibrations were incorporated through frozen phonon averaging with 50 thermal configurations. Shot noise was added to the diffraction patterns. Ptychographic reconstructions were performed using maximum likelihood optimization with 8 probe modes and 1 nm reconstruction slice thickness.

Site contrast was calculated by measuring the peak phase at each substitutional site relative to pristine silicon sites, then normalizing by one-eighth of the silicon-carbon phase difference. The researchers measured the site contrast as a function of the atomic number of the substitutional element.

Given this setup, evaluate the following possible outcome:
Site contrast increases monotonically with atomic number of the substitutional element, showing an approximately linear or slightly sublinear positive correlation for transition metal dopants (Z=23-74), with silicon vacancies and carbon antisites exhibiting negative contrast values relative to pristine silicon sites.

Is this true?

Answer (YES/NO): YES